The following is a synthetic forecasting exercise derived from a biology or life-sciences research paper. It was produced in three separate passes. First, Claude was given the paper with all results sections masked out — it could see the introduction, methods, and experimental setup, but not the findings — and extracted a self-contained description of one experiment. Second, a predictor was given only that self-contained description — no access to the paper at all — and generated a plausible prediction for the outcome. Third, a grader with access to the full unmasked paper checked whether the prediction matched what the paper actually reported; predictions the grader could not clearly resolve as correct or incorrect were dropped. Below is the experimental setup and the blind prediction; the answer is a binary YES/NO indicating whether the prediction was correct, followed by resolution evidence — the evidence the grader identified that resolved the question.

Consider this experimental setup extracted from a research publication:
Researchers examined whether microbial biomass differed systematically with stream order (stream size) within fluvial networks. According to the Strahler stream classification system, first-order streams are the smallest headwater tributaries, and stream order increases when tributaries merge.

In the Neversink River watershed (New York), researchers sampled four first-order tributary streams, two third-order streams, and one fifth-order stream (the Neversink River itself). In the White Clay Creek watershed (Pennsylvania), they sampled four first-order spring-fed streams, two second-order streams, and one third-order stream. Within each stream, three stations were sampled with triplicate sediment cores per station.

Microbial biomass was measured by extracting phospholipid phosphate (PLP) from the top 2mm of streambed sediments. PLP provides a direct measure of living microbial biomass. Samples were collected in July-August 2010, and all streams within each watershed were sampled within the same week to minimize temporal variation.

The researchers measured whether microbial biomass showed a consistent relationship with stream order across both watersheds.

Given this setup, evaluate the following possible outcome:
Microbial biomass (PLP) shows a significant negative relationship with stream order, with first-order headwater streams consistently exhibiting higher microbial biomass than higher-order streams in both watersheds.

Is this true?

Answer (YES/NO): NO